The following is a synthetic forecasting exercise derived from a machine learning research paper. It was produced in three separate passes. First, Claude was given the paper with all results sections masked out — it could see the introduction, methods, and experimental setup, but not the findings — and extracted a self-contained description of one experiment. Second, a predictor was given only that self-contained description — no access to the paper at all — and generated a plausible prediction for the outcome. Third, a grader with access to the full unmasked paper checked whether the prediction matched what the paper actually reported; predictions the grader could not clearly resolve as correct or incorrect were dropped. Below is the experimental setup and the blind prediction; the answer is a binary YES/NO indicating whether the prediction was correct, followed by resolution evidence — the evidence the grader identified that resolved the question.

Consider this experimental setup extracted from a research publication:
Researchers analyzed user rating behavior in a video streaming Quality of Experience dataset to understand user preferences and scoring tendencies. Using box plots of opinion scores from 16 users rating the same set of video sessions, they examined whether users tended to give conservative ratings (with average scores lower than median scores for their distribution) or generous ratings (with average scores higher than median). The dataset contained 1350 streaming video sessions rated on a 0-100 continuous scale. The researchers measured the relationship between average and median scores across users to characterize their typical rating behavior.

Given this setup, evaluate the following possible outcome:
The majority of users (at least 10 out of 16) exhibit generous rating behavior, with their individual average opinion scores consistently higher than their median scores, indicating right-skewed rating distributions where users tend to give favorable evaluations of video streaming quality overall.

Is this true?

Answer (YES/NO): NO